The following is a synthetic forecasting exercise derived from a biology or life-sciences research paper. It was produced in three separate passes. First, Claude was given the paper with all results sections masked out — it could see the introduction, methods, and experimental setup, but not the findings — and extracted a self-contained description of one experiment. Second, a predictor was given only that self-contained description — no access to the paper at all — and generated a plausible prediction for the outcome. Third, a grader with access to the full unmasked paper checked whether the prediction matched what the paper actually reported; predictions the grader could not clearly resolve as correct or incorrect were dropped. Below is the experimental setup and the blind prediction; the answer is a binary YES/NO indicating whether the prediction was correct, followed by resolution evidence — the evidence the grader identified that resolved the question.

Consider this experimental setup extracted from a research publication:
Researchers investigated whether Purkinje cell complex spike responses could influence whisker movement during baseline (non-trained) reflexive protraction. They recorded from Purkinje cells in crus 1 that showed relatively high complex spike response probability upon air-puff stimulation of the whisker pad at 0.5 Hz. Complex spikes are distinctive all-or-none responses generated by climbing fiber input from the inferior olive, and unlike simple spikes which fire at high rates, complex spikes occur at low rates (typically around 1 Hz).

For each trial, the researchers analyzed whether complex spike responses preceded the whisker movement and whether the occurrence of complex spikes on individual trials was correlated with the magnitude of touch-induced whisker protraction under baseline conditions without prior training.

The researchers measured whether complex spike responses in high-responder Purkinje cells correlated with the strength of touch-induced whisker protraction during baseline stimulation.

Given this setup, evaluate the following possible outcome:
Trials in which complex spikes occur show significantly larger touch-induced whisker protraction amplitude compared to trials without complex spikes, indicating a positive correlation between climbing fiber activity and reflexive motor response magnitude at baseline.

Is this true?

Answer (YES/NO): YES